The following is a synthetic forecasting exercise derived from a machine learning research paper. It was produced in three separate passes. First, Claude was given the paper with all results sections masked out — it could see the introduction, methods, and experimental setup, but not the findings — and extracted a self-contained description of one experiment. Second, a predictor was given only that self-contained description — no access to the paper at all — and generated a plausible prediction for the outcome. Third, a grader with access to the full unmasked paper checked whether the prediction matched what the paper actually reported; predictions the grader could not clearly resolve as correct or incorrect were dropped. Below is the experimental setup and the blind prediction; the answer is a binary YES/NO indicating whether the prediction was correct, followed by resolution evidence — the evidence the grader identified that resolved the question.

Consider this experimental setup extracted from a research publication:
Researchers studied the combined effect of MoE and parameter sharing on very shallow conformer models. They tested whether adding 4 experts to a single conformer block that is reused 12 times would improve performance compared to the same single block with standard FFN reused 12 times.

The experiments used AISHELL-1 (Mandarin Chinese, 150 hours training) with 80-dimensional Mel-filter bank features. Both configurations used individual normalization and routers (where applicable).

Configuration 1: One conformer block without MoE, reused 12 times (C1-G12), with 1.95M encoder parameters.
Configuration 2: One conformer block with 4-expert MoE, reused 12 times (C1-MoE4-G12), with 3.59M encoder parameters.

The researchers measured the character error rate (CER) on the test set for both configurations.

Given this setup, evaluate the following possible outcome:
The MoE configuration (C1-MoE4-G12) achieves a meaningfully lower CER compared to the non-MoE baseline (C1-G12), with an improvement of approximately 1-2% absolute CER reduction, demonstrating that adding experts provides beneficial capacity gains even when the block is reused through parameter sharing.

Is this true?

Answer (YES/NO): NO